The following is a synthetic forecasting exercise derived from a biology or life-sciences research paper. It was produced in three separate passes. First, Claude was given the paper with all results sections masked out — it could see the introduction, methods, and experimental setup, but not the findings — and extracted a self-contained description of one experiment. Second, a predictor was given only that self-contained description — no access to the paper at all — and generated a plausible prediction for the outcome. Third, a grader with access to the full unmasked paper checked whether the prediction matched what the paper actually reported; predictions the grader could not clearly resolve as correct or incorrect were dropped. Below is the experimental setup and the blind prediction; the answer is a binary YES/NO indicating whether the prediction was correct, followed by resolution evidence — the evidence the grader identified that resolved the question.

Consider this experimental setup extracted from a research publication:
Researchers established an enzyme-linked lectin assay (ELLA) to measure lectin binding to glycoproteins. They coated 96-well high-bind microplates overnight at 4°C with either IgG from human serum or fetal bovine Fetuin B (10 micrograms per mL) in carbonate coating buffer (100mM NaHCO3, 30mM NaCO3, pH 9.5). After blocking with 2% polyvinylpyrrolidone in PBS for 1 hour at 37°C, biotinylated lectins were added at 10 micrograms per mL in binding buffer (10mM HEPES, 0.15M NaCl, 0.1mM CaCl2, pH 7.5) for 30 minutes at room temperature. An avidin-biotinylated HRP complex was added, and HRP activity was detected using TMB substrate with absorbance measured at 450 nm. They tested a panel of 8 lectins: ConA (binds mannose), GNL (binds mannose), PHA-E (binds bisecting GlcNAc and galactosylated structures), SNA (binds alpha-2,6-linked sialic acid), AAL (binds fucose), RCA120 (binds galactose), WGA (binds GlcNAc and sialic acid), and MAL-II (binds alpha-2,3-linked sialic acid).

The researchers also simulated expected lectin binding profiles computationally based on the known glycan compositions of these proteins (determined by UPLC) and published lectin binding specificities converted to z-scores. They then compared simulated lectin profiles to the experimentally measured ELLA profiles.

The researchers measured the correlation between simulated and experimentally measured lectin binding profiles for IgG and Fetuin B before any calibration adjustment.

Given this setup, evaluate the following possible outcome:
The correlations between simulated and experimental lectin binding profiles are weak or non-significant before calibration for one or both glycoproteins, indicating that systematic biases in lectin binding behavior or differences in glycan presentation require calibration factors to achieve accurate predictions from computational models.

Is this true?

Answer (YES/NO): NO